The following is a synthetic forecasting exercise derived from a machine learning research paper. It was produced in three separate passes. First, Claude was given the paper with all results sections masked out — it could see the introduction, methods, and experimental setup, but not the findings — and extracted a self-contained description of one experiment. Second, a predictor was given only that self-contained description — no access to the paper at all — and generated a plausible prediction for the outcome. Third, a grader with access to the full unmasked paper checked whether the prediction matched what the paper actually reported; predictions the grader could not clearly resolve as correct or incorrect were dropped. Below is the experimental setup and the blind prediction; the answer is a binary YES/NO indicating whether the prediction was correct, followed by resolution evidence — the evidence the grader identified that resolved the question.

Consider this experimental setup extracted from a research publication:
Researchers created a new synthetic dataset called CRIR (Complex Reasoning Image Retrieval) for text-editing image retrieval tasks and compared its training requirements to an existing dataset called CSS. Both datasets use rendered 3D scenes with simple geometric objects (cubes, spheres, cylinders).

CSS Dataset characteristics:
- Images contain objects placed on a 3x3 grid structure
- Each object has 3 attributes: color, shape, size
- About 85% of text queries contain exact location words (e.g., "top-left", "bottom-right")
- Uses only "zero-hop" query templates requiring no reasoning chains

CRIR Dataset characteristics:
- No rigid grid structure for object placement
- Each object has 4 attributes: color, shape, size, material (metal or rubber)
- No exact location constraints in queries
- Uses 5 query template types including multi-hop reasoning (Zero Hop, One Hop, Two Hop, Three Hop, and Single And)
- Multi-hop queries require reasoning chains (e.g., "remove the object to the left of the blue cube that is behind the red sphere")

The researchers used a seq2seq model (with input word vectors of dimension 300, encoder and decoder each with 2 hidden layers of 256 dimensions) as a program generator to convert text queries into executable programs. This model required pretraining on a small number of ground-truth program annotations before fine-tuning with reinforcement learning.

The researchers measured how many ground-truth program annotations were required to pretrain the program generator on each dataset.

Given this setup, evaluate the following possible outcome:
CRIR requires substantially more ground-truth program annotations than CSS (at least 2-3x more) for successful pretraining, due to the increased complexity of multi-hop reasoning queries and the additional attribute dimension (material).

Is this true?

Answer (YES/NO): YES